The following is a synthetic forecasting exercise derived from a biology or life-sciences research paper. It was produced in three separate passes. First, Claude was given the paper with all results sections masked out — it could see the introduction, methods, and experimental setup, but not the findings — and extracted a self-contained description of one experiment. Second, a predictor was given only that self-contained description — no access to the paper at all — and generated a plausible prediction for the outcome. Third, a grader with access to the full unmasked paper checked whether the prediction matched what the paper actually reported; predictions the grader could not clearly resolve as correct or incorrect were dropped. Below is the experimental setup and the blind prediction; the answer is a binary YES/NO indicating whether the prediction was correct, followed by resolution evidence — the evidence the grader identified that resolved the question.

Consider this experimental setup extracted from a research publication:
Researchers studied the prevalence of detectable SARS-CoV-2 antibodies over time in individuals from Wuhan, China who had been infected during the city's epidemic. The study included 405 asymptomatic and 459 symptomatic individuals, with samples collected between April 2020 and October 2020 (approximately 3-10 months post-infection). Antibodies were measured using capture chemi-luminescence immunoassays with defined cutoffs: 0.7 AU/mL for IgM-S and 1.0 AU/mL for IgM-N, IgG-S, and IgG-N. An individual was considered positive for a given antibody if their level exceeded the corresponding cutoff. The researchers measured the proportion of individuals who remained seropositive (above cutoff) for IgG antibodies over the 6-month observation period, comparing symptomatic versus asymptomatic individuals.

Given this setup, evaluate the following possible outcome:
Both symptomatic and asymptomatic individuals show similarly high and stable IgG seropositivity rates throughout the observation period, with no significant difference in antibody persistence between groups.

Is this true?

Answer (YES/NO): NO